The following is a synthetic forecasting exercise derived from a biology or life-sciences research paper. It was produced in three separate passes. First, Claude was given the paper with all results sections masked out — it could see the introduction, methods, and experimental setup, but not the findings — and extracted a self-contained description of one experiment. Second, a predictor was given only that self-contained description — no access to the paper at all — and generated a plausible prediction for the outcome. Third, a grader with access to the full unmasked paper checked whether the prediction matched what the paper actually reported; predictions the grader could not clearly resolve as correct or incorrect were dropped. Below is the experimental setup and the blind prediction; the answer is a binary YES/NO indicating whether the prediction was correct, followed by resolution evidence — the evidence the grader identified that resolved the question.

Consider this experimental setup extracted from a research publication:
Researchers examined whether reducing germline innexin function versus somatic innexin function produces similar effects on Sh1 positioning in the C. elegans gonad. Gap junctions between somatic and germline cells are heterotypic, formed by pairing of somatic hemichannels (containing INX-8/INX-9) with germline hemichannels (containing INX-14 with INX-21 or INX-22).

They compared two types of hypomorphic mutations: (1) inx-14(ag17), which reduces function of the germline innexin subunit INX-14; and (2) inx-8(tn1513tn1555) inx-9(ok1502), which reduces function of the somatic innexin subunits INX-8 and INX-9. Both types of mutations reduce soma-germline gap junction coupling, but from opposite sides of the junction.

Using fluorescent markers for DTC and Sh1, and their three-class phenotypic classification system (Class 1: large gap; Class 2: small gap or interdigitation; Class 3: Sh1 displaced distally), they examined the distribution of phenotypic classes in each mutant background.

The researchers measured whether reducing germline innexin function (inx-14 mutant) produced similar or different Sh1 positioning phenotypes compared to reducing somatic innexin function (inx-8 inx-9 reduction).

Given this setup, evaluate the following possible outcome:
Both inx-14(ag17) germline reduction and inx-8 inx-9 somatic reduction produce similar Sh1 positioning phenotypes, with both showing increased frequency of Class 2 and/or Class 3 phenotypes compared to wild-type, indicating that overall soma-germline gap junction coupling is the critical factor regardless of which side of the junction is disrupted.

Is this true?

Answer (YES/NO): YES